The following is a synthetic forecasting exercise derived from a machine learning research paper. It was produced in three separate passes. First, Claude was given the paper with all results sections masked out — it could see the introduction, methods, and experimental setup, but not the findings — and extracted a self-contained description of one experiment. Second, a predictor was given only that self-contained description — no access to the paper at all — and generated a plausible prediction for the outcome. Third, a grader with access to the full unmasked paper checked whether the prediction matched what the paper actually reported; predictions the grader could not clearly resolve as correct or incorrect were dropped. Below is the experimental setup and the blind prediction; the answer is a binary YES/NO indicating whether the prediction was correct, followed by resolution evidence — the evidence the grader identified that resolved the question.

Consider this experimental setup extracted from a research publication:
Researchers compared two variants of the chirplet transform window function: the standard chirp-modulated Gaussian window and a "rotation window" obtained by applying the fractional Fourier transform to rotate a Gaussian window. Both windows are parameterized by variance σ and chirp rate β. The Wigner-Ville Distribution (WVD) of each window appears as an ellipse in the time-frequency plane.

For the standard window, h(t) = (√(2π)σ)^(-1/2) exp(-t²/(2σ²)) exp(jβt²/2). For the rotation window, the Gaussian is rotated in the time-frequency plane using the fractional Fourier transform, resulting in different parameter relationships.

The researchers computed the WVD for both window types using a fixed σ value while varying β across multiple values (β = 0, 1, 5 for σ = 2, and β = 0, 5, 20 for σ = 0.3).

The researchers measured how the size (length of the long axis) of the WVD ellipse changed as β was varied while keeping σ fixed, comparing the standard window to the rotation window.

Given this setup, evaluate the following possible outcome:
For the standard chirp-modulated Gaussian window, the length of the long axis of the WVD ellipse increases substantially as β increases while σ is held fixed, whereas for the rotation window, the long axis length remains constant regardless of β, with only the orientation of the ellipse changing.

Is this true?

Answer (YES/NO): YES